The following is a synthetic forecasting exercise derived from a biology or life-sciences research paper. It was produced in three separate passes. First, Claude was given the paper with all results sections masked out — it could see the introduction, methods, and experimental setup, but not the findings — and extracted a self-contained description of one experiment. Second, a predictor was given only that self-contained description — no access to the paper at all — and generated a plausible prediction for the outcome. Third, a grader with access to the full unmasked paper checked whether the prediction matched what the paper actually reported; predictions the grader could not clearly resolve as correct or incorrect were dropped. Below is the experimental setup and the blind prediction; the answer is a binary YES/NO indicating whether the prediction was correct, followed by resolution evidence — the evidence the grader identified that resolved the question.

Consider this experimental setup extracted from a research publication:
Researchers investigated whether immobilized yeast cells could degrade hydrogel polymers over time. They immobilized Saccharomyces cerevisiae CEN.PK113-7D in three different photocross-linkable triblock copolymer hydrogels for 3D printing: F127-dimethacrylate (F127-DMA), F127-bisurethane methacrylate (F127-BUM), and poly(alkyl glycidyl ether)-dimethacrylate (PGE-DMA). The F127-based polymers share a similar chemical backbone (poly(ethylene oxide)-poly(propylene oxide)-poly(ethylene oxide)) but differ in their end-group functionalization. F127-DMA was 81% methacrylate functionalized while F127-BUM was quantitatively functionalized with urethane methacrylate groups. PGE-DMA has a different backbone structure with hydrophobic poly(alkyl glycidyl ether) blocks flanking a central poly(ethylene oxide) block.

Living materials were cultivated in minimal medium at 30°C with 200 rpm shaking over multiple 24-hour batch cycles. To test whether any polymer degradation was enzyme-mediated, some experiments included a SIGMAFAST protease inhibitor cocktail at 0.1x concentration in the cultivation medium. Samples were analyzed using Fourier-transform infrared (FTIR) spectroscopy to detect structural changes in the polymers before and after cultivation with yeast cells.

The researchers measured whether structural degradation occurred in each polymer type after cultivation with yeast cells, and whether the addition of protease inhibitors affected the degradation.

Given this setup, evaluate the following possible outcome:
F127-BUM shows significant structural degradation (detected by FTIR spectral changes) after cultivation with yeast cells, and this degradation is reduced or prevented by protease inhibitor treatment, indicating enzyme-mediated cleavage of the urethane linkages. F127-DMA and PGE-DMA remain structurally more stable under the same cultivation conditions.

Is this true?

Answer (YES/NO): NO